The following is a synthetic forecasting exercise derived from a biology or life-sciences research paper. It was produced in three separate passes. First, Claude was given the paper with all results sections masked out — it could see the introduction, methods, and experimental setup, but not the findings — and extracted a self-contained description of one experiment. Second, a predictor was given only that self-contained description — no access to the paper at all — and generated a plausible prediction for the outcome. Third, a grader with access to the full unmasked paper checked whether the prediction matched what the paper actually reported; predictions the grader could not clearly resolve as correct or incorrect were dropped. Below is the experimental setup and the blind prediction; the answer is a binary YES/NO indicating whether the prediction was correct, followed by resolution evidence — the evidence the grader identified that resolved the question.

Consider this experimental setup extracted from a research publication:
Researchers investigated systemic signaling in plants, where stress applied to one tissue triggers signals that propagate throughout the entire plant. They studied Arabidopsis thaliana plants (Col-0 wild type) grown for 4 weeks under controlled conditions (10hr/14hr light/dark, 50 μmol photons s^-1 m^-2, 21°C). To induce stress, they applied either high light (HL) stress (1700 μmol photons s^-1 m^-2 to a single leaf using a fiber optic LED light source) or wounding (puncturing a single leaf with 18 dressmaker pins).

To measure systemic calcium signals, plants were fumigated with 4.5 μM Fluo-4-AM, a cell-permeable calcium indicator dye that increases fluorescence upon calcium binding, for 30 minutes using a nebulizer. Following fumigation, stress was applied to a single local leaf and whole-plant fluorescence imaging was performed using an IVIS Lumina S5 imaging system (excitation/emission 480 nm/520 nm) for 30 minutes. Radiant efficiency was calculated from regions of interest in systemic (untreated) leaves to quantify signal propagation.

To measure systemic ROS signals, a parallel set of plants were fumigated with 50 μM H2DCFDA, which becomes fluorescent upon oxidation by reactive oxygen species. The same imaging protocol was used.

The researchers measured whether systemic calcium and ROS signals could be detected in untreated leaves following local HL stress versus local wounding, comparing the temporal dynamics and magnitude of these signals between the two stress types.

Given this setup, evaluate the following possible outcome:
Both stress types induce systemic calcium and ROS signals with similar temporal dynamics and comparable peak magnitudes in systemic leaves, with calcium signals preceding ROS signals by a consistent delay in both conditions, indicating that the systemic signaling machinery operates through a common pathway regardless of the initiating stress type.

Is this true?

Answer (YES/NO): NO